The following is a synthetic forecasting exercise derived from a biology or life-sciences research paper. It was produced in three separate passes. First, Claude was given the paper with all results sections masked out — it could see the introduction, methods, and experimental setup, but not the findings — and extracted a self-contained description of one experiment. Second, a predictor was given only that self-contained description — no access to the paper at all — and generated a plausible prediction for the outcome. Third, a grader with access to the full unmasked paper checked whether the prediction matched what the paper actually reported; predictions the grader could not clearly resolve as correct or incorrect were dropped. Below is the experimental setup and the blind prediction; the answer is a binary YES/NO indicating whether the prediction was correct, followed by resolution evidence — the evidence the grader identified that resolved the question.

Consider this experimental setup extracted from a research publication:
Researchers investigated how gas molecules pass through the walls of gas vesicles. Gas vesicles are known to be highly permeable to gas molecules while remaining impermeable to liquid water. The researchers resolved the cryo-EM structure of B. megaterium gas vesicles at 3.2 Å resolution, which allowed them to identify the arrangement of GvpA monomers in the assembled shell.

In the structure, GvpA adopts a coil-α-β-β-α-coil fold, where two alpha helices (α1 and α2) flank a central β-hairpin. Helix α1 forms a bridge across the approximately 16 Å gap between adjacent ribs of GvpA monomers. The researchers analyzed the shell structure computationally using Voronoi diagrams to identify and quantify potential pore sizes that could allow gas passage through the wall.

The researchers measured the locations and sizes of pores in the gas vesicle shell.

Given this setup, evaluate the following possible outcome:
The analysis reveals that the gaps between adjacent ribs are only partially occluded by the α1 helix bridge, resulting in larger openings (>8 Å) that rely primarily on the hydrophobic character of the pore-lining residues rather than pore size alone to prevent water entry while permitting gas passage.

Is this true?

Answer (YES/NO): NO